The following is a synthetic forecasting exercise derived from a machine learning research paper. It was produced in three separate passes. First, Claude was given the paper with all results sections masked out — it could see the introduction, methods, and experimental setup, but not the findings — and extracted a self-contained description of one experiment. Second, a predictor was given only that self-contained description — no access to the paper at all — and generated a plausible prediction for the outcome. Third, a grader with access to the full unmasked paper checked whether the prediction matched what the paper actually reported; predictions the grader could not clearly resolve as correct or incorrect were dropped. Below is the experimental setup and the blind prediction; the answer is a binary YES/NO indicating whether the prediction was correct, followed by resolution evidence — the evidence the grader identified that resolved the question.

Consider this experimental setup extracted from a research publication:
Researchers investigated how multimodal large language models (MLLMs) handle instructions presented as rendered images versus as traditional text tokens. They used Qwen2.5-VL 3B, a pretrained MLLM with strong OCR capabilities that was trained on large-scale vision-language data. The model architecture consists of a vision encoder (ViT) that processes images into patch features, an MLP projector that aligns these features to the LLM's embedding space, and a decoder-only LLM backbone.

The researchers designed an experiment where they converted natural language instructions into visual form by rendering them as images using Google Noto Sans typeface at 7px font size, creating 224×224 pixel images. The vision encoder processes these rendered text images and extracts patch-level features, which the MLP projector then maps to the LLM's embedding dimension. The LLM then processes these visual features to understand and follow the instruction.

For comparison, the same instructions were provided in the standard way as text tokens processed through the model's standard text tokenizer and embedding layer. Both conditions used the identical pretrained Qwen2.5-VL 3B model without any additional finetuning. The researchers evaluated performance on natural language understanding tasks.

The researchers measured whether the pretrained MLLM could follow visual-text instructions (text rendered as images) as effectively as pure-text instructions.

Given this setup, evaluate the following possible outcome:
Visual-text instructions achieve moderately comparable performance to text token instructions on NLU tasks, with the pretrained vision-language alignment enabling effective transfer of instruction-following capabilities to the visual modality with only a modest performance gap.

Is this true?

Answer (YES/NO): NO